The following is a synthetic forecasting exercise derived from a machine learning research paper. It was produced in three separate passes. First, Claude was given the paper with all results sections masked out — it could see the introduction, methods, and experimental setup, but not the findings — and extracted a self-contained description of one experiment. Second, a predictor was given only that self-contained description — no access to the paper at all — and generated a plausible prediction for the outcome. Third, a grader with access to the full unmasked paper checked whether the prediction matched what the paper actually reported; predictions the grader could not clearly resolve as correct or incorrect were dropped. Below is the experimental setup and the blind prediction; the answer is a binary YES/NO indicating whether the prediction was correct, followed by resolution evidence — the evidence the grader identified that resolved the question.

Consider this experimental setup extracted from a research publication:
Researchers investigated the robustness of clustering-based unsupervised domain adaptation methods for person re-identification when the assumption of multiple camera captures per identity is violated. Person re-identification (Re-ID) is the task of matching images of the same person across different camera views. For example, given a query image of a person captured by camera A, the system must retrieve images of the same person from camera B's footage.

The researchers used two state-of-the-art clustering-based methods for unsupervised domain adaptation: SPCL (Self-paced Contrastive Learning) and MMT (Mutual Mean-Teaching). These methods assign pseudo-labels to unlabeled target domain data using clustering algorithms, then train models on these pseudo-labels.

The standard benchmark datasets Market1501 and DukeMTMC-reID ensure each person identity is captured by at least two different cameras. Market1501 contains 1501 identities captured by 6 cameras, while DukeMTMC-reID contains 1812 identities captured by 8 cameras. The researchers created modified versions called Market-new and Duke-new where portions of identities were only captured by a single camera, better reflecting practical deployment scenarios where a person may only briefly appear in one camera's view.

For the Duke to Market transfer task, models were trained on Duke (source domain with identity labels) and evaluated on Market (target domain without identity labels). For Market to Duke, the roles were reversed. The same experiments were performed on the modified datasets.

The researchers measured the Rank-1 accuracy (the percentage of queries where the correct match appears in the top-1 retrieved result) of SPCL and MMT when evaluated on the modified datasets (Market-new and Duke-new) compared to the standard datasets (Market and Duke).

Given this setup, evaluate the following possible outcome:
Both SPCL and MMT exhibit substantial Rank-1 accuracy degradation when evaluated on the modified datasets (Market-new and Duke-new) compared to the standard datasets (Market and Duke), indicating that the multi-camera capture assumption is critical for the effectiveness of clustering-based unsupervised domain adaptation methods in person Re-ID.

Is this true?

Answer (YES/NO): YES